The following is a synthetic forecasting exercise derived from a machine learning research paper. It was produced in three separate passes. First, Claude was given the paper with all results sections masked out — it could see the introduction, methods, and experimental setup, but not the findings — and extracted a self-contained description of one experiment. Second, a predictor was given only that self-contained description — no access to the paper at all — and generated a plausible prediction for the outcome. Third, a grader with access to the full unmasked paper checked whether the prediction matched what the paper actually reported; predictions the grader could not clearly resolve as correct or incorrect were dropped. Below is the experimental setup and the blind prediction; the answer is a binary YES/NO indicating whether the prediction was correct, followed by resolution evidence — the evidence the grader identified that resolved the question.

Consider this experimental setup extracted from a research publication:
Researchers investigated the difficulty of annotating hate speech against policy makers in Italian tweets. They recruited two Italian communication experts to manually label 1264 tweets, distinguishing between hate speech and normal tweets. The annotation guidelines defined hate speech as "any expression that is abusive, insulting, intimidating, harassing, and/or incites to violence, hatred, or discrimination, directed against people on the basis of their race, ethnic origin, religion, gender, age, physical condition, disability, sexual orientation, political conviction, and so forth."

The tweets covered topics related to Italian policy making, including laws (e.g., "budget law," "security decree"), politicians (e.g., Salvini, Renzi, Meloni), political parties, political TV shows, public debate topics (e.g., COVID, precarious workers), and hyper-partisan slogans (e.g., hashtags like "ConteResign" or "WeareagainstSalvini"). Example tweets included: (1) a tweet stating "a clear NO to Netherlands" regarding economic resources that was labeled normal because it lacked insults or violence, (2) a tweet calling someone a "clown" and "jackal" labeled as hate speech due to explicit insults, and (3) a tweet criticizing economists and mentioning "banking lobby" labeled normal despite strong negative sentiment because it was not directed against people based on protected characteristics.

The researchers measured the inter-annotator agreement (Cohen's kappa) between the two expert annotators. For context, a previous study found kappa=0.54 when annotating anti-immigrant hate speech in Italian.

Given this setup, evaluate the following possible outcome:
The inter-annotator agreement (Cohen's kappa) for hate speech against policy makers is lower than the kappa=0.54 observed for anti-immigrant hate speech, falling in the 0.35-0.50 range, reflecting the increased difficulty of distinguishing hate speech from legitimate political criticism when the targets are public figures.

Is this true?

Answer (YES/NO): NO